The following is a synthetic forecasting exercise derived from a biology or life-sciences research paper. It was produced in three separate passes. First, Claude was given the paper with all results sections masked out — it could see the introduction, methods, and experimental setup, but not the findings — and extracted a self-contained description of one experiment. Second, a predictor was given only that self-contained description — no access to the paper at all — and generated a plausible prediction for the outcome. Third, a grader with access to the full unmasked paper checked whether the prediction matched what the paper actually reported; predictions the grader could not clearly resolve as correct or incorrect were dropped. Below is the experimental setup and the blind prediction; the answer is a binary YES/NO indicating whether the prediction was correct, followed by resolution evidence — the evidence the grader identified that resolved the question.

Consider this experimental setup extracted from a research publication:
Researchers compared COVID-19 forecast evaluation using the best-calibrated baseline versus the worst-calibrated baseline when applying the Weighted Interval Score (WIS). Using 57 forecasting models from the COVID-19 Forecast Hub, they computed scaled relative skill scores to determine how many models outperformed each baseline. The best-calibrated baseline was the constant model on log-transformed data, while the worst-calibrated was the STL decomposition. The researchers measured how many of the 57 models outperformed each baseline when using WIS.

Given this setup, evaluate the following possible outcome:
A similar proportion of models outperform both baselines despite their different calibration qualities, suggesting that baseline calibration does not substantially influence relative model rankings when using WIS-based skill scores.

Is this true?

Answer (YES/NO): NO